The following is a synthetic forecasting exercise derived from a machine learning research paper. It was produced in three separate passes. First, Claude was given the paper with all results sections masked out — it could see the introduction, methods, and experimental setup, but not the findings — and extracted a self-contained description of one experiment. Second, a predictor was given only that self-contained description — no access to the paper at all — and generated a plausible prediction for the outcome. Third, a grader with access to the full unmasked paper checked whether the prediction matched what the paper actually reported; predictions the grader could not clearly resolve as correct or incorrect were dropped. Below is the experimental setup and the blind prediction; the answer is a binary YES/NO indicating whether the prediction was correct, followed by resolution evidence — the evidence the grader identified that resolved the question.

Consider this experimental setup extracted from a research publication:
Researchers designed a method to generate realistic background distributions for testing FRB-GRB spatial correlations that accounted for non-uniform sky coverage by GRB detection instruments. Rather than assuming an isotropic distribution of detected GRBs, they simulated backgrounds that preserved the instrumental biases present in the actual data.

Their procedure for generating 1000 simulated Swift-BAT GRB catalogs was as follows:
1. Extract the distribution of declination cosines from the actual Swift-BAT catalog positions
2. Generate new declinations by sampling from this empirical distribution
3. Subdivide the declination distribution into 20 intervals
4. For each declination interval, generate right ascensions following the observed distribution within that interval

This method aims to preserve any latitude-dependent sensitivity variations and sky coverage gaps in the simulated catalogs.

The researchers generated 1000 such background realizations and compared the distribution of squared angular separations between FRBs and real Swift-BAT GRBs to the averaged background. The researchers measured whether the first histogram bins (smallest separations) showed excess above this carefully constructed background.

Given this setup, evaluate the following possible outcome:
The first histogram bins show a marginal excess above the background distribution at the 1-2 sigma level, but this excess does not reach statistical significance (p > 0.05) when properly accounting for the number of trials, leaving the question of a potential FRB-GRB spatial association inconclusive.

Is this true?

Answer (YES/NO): NO